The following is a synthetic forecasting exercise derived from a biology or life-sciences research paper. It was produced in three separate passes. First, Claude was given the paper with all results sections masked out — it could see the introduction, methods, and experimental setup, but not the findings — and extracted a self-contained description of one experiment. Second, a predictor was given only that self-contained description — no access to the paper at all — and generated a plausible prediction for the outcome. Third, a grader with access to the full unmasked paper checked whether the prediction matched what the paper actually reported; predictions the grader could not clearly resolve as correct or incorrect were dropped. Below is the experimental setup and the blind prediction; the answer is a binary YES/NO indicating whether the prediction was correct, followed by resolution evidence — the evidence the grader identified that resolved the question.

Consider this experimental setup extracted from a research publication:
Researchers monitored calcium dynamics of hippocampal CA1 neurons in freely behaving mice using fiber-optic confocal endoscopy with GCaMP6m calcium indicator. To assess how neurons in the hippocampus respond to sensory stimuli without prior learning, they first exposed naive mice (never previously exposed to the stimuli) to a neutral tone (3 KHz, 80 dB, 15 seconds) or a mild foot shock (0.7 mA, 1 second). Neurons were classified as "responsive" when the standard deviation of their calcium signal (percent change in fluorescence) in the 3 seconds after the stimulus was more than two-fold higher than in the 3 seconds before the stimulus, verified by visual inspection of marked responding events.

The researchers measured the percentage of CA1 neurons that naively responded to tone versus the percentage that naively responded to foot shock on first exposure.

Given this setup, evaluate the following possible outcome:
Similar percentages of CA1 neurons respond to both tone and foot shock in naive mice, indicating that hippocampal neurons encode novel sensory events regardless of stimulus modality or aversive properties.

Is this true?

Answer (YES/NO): NO